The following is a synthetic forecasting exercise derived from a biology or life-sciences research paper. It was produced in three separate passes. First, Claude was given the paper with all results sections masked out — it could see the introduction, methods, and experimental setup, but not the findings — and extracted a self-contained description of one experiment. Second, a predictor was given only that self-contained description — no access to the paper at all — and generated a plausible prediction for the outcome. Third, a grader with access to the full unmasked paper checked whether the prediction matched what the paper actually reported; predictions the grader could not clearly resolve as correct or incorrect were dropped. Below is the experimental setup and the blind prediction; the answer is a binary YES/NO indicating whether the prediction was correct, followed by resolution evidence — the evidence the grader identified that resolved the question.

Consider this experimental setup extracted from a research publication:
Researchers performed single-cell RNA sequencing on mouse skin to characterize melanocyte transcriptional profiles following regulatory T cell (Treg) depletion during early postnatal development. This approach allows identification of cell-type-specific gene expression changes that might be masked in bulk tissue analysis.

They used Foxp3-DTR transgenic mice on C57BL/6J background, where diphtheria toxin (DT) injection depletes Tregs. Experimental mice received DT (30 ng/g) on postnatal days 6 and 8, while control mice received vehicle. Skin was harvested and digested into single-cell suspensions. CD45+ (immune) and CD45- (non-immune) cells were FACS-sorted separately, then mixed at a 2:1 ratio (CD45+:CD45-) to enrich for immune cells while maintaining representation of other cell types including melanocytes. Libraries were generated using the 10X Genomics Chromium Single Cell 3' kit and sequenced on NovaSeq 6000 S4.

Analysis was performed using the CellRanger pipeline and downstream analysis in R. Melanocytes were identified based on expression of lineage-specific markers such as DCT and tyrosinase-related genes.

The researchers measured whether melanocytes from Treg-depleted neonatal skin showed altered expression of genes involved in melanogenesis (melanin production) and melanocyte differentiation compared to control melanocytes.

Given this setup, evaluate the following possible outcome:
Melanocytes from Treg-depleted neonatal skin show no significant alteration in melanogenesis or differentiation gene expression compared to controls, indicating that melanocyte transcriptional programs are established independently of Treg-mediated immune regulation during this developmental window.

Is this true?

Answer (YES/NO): NO